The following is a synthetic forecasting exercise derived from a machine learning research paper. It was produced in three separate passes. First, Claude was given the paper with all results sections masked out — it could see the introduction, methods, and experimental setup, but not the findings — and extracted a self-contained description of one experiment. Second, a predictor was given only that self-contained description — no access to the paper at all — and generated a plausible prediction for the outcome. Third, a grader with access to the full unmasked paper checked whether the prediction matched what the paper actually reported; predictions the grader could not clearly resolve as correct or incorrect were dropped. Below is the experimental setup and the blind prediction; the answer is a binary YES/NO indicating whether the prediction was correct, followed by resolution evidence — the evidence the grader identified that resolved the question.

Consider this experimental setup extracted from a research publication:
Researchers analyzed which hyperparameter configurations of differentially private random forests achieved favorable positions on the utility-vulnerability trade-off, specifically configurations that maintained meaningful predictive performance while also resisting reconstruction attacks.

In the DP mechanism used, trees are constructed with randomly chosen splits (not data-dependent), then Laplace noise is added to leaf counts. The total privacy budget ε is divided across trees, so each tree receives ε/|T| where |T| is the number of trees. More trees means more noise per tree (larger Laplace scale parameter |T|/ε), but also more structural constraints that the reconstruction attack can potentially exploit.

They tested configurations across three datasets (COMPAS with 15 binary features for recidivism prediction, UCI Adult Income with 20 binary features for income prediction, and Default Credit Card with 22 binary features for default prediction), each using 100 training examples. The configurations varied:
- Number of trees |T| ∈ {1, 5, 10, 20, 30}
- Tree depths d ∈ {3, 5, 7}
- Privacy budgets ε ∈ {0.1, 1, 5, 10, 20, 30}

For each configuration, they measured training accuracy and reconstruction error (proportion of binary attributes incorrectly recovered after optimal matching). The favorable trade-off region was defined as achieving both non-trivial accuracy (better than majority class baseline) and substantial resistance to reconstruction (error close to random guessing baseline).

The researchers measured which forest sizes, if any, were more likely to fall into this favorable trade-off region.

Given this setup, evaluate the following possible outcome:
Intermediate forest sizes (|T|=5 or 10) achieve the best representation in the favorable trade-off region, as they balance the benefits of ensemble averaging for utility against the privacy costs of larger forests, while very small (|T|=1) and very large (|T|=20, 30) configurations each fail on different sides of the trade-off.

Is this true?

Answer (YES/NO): NO